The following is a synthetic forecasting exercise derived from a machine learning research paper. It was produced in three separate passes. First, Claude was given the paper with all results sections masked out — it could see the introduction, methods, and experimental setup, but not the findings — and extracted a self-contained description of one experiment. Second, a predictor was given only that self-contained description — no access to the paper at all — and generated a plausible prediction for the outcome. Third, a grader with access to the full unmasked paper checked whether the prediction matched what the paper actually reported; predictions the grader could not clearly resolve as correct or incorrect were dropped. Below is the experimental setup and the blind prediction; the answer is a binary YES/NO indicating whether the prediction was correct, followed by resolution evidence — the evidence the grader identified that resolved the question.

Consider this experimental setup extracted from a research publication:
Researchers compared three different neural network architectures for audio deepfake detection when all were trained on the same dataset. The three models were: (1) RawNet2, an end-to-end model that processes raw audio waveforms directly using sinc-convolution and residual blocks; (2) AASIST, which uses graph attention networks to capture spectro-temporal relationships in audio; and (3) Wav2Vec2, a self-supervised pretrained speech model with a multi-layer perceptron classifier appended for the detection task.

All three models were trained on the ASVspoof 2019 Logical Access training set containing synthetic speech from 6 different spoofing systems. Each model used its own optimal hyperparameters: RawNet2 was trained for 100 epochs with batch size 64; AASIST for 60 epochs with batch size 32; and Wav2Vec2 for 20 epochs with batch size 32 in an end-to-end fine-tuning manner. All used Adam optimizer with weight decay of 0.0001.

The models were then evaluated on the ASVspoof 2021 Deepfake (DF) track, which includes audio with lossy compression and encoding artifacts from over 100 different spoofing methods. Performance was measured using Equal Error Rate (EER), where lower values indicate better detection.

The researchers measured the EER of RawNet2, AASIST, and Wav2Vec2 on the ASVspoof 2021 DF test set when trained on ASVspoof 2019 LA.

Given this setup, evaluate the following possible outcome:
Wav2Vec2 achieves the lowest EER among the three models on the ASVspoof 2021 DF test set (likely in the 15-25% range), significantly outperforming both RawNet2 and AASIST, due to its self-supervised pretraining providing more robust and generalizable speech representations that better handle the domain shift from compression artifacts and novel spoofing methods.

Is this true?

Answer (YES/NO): NO